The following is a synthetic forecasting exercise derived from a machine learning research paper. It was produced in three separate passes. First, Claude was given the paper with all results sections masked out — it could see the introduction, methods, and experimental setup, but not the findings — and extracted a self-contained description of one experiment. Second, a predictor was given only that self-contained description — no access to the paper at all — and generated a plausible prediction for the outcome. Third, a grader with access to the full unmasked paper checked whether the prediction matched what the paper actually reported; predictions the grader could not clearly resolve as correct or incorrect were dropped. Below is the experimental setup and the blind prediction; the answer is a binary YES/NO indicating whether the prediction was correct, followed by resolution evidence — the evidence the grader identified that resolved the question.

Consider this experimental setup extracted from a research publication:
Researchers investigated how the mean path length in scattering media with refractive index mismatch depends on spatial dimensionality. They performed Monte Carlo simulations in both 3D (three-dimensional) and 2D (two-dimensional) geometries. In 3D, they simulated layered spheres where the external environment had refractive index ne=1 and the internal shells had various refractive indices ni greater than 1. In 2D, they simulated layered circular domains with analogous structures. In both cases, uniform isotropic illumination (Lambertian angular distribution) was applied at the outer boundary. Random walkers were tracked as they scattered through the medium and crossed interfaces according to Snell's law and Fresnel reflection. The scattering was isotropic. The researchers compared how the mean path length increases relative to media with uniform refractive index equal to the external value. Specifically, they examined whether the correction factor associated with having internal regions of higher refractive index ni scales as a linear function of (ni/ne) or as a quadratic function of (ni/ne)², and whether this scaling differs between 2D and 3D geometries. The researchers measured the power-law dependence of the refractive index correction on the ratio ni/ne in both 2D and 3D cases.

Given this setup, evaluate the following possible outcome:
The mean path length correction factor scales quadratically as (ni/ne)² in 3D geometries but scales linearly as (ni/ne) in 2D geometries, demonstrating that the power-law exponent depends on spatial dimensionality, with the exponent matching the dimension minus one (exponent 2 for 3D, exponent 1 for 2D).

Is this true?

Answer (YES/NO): YES